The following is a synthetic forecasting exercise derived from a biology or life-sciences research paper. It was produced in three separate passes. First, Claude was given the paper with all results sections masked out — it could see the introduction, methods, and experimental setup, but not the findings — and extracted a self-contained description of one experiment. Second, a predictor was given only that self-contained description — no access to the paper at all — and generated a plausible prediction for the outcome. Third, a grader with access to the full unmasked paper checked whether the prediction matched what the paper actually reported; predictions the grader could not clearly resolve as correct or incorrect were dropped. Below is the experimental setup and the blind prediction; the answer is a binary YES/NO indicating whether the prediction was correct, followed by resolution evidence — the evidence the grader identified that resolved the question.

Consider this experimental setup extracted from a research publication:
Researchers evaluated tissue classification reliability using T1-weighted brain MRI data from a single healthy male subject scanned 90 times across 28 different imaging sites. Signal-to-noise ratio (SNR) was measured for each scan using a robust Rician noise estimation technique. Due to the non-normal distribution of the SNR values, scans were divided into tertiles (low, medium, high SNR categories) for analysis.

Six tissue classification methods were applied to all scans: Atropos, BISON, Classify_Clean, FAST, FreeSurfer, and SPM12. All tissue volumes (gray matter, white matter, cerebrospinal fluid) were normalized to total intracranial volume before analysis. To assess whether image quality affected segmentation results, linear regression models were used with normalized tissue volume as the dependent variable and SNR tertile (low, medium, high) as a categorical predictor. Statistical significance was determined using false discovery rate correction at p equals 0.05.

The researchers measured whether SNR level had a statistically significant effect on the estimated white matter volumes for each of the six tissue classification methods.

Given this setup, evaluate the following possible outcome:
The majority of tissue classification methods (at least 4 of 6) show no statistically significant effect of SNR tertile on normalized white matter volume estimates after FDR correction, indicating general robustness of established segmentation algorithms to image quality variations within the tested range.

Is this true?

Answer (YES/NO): NO